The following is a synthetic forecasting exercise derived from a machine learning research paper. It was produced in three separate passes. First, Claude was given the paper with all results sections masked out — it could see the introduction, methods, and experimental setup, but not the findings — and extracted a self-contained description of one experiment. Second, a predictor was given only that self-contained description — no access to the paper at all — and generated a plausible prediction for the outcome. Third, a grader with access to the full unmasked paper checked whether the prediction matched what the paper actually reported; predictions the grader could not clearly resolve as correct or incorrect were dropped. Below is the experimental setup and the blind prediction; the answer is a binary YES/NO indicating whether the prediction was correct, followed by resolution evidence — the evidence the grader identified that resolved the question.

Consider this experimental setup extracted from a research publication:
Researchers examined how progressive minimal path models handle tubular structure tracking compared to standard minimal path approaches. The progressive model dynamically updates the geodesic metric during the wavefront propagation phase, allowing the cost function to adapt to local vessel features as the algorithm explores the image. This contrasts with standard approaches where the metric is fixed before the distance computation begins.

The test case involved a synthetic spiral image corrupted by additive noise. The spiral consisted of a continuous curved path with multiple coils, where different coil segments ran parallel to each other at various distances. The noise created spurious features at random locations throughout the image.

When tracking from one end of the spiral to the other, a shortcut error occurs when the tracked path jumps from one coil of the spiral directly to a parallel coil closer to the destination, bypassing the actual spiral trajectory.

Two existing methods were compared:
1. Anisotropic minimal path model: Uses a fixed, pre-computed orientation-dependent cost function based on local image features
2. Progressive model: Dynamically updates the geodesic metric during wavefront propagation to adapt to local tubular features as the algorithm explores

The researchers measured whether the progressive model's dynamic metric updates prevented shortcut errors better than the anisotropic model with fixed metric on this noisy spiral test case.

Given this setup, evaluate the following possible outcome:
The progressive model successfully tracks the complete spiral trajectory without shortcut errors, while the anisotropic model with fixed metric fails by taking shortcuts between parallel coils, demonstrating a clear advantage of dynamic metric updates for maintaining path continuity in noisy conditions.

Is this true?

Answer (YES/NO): NO